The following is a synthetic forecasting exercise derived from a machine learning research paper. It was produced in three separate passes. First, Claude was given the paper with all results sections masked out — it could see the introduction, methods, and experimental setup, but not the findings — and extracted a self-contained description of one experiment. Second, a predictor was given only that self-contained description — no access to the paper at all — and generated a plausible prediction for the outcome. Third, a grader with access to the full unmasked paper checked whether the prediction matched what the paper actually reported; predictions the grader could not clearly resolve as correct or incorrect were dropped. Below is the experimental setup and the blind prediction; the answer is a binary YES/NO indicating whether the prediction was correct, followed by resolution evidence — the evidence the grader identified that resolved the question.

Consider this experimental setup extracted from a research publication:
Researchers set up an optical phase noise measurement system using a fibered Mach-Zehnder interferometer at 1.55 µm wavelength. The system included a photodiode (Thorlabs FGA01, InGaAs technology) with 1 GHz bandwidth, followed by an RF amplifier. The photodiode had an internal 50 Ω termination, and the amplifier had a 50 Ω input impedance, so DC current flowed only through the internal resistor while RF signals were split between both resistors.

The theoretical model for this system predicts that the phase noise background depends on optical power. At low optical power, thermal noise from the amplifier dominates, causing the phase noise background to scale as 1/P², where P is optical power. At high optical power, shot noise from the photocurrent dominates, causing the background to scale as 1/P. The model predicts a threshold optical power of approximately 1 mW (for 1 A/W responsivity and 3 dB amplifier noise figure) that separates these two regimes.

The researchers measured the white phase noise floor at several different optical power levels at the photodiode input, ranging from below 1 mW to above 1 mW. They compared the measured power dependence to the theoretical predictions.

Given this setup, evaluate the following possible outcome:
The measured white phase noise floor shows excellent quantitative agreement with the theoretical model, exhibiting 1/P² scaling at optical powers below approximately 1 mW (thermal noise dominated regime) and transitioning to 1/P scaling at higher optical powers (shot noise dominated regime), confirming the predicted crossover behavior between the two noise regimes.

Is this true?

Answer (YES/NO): YES